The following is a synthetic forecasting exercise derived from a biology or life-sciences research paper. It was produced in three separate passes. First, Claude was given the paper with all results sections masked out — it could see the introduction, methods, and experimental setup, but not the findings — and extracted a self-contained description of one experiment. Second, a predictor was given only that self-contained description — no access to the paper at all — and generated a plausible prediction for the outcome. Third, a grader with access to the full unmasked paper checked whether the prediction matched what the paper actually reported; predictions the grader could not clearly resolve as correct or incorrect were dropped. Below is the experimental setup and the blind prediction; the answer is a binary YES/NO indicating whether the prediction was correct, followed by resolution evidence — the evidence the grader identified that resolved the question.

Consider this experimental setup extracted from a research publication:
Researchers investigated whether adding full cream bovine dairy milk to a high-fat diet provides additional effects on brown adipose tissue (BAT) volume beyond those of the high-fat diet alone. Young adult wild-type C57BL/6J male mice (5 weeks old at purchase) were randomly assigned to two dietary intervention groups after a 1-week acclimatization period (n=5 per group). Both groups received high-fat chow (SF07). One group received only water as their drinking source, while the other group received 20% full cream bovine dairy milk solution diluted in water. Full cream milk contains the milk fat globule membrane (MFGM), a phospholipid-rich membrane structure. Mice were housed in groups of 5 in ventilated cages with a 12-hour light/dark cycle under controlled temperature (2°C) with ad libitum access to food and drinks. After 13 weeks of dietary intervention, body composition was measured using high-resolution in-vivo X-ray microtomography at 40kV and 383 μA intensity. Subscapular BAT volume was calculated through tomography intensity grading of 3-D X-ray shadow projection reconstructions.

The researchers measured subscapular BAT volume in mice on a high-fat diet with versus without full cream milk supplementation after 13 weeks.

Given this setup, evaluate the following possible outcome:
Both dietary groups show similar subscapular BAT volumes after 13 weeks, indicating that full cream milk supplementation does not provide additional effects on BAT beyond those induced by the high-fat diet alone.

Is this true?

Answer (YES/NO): NO